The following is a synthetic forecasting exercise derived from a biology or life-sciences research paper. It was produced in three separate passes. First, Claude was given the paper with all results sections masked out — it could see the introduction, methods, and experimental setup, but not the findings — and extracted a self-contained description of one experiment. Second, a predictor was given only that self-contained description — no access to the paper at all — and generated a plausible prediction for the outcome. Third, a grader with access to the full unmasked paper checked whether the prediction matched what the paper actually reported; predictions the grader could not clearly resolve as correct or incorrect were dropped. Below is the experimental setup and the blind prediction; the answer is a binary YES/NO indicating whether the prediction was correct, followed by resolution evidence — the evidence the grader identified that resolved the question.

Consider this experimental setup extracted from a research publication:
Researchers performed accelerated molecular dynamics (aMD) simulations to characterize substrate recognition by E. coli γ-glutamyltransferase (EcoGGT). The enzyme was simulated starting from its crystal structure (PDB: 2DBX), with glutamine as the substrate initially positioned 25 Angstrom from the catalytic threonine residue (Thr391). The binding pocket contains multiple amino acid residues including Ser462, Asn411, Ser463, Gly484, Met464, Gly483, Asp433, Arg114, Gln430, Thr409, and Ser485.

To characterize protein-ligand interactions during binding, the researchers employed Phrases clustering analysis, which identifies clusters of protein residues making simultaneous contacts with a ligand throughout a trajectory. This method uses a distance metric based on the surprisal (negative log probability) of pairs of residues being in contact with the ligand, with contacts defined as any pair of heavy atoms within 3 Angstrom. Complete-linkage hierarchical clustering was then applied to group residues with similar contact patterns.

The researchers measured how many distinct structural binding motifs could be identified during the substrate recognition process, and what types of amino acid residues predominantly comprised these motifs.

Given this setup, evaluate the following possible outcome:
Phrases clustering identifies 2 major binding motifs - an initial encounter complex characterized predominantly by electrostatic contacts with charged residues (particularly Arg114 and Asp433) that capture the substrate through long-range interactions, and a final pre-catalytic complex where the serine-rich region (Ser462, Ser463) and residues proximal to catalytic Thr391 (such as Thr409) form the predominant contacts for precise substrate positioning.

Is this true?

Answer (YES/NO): NO